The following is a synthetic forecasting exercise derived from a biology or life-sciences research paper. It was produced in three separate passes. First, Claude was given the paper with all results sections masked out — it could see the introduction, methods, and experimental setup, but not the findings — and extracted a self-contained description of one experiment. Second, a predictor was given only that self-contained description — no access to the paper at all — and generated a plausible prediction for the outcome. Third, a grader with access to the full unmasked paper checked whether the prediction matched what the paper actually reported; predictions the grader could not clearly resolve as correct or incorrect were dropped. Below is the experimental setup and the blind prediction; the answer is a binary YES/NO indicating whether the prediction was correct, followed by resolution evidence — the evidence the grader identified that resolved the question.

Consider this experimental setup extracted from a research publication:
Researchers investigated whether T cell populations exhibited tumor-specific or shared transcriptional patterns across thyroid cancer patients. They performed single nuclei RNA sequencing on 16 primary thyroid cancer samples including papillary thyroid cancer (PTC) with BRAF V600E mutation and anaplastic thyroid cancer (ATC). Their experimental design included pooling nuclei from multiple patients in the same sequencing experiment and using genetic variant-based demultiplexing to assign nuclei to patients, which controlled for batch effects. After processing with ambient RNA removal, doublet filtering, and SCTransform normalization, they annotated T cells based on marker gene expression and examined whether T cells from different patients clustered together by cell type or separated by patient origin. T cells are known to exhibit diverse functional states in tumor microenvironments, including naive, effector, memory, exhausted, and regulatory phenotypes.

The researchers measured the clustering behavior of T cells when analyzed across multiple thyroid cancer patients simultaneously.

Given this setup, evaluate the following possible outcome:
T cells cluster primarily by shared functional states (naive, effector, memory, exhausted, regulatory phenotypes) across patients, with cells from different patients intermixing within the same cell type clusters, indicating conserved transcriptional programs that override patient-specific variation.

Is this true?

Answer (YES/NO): NO